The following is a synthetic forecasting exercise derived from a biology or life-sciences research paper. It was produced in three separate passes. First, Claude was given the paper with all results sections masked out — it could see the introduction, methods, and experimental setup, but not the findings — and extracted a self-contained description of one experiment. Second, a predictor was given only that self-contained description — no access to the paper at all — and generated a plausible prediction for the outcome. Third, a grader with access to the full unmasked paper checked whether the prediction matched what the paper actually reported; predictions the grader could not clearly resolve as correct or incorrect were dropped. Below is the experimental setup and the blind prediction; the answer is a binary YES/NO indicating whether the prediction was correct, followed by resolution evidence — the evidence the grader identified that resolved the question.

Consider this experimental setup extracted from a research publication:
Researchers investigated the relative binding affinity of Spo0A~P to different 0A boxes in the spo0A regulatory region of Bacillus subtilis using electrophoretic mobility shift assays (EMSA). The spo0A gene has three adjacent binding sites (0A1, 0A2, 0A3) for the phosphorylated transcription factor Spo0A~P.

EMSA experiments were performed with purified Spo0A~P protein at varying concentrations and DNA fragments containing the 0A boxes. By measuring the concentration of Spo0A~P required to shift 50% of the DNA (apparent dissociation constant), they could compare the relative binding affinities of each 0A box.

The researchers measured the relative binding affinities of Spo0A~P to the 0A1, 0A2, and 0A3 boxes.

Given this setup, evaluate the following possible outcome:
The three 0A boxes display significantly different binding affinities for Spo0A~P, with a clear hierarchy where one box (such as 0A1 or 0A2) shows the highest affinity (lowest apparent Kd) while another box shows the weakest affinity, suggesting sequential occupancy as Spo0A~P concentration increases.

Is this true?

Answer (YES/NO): YES